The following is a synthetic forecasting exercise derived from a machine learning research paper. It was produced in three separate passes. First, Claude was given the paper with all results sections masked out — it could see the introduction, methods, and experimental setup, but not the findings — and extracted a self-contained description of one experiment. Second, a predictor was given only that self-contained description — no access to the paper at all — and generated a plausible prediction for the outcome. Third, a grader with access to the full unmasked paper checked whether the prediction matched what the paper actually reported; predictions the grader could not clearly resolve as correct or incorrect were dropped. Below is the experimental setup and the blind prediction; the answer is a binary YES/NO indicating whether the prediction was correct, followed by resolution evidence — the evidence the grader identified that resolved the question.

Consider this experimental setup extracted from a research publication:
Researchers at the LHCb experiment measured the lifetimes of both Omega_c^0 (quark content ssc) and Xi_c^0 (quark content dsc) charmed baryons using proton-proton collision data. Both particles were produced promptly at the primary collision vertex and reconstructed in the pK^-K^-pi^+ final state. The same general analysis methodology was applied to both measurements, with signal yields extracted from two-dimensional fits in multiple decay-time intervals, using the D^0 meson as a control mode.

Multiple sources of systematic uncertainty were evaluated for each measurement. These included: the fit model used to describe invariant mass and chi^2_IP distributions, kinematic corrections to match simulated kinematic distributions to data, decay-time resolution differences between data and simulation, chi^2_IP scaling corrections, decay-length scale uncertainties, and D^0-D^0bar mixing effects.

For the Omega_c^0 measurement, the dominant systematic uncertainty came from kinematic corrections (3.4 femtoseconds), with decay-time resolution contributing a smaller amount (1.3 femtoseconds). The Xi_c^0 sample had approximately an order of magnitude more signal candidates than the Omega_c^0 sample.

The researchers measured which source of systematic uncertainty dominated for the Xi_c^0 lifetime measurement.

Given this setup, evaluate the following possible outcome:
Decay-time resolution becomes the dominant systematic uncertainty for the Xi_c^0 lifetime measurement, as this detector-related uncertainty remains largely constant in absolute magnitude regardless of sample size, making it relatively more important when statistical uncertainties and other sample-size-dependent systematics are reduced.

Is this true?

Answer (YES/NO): YES